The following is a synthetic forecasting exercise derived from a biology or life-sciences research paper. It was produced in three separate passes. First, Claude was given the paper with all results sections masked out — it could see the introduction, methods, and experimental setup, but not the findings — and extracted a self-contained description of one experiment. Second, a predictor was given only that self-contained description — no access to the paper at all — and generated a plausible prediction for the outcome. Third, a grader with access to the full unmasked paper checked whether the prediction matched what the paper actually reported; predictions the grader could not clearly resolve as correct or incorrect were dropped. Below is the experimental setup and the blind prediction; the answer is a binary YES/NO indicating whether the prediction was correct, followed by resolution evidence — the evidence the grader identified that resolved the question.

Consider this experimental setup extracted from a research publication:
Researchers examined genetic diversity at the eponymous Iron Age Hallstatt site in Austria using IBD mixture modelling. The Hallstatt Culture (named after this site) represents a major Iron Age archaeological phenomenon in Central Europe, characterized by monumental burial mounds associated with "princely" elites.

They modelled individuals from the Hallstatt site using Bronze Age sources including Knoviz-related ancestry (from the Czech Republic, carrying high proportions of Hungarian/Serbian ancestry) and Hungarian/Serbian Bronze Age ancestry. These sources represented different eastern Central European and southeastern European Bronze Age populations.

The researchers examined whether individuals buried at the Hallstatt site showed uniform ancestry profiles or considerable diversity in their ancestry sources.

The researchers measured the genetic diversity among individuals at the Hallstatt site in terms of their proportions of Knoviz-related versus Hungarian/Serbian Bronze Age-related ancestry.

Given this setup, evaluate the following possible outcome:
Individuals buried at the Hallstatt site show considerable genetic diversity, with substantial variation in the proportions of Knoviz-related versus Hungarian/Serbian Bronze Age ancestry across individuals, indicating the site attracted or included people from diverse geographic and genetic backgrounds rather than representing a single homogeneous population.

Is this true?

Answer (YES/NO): YES